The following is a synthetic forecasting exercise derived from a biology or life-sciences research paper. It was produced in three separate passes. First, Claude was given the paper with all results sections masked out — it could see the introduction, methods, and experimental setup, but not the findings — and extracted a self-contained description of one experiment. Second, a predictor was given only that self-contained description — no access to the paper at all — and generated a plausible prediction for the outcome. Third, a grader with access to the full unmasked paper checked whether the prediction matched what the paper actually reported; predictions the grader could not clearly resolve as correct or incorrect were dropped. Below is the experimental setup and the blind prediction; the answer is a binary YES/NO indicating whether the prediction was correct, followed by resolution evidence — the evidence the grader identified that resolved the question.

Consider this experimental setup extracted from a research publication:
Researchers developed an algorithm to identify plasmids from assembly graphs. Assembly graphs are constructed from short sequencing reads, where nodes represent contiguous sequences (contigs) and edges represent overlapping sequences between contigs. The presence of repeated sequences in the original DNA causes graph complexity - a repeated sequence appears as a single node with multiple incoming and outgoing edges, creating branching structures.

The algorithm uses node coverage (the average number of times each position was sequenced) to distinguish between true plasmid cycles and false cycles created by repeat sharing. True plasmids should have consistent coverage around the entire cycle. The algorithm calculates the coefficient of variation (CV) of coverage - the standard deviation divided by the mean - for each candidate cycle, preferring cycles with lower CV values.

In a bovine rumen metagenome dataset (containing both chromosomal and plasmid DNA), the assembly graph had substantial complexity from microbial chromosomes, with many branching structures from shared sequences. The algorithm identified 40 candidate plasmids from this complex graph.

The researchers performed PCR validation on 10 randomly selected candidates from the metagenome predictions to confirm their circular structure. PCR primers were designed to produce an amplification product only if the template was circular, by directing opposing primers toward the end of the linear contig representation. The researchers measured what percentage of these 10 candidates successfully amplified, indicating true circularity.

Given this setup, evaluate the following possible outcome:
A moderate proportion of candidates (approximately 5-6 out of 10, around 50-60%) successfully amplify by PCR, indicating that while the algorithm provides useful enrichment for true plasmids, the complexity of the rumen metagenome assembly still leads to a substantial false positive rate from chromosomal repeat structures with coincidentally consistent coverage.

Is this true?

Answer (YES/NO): NO